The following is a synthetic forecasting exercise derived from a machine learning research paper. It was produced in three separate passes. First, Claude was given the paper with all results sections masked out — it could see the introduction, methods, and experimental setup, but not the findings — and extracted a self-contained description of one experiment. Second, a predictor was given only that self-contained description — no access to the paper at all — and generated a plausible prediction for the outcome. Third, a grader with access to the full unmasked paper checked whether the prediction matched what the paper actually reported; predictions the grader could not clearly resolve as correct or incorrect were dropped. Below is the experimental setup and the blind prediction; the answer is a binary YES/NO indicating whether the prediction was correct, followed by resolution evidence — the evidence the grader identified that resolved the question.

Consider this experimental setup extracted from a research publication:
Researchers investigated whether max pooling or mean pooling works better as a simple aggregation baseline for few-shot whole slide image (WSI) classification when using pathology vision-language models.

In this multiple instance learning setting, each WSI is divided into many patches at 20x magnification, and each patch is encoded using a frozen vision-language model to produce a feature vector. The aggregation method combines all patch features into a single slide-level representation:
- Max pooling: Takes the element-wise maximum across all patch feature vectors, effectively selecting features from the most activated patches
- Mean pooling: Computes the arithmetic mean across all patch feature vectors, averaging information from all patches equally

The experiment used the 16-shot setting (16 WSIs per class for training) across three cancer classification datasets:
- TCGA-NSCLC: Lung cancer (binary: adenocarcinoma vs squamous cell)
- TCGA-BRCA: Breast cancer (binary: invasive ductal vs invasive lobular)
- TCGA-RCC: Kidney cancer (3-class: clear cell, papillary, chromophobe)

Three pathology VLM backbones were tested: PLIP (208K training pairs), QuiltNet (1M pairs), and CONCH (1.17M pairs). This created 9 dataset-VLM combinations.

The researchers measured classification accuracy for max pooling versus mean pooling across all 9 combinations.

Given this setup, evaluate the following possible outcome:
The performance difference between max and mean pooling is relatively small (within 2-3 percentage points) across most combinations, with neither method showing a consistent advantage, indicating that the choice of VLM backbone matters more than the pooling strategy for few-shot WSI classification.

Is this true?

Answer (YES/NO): NO